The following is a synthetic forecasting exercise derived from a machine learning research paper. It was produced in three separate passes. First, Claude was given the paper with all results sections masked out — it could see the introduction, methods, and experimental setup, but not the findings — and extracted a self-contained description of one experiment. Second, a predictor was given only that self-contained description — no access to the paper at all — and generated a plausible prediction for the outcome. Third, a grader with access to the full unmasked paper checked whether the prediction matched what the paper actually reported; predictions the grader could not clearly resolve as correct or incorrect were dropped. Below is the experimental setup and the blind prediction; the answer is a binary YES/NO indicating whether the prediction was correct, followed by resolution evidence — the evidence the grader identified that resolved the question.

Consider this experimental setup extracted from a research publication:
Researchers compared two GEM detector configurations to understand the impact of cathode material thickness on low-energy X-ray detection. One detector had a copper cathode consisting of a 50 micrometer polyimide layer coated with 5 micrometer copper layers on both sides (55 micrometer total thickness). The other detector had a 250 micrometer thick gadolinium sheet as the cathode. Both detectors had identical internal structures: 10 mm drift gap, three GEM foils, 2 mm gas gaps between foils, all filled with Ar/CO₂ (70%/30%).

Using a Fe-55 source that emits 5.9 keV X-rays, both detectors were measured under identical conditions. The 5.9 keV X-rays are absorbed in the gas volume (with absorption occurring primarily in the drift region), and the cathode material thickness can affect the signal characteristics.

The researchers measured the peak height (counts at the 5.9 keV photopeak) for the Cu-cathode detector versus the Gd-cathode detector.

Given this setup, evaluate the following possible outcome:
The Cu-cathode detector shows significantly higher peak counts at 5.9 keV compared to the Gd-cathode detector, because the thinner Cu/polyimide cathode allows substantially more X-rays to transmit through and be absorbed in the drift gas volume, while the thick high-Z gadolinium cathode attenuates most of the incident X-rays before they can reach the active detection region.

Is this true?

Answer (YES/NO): NO